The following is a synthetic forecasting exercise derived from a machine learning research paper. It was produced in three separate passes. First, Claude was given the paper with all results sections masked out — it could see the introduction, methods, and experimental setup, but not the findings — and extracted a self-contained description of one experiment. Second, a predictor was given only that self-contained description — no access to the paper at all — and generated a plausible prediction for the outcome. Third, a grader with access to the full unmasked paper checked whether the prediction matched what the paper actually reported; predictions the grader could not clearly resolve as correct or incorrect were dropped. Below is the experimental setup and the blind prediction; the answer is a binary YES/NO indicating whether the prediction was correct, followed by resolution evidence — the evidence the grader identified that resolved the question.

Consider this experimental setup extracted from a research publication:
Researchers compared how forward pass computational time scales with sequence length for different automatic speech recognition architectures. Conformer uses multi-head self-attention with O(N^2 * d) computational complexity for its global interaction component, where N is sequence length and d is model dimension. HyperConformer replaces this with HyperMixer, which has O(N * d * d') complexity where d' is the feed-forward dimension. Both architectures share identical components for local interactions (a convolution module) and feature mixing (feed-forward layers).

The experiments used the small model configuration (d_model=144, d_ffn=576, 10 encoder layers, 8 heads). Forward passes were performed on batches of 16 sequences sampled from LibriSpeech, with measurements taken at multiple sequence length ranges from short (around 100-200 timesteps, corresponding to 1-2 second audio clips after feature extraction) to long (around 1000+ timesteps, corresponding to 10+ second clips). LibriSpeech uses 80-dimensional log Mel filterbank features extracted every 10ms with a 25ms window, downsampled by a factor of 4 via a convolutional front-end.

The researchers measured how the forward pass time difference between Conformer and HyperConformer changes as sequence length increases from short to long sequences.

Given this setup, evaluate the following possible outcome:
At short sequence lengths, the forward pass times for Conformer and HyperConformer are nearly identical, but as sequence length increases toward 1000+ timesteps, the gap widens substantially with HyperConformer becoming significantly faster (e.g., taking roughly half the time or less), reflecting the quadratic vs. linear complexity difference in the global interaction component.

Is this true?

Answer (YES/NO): YES